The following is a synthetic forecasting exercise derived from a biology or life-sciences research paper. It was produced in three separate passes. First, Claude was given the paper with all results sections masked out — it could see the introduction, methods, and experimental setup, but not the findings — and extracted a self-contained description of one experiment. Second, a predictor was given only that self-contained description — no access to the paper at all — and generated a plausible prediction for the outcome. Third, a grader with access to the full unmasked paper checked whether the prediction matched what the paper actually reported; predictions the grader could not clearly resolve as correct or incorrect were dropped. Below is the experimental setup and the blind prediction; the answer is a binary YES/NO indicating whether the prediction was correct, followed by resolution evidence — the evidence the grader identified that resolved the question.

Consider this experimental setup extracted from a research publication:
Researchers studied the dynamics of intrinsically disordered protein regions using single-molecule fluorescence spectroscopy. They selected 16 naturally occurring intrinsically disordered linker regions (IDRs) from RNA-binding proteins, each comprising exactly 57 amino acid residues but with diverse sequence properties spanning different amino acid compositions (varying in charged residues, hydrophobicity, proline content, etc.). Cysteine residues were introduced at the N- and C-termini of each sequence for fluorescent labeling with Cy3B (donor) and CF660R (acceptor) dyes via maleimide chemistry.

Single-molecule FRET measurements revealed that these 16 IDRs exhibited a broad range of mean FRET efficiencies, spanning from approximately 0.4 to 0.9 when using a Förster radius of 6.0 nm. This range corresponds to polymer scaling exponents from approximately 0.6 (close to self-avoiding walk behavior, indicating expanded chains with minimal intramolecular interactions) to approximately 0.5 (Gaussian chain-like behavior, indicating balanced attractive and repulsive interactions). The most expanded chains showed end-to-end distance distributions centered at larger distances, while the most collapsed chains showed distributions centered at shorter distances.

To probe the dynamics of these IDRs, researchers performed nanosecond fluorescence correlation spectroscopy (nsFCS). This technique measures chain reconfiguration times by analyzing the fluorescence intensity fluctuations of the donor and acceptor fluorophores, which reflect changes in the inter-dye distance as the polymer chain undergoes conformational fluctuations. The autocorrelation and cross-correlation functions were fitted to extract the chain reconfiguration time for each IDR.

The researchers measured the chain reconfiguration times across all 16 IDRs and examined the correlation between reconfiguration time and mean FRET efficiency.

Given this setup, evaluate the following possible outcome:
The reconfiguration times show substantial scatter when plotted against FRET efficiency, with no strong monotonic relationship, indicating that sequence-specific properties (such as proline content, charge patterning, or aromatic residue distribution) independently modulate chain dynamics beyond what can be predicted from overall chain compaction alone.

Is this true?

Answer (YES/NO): NO